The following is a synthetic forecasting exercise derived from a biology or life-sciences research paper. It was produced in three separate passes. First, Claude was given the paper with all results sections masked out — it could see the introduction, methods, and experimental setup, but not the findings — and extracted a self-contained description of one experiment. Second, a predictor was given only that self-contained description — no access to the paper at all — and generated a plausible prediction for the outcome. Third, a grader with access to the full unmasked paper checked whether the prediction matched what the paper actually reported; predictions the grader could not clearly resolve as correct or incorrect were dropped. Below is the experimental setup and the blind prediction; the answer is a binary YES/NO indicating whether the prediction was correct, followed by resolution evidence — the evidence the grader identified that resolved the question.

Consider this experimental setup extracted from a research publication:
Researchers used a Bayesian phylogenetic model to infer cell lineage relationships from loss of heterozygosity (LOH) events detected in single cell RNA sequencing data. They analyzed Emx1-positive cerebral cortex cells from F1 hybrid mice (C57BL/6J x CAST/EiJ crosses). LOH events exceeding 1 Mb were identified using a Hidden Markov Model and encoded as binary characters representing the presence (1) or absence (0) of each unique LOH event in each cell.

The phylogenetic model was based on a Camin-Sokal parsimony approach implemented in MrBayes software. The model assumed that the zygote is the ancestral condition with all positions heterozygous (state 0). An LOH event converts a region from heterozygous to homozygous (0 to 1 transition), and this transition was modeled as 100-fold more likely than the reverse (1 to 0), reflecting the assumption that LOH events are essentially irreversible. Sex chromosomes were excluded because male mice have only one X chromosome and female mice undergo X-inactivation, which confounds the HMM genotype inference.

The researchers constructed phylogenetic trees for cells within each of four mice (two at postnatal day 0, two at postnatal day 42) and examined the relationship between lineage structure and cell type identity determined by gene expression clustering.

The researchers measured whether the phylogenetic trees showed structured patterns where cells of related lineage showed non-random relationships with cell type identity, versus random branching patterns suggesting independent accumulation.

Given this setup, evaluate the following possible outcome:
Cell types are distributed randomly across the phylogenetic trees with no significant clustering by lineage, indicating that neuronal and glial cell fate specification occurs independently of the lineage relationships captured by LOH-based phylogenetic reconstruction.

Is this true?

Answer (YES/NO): NO